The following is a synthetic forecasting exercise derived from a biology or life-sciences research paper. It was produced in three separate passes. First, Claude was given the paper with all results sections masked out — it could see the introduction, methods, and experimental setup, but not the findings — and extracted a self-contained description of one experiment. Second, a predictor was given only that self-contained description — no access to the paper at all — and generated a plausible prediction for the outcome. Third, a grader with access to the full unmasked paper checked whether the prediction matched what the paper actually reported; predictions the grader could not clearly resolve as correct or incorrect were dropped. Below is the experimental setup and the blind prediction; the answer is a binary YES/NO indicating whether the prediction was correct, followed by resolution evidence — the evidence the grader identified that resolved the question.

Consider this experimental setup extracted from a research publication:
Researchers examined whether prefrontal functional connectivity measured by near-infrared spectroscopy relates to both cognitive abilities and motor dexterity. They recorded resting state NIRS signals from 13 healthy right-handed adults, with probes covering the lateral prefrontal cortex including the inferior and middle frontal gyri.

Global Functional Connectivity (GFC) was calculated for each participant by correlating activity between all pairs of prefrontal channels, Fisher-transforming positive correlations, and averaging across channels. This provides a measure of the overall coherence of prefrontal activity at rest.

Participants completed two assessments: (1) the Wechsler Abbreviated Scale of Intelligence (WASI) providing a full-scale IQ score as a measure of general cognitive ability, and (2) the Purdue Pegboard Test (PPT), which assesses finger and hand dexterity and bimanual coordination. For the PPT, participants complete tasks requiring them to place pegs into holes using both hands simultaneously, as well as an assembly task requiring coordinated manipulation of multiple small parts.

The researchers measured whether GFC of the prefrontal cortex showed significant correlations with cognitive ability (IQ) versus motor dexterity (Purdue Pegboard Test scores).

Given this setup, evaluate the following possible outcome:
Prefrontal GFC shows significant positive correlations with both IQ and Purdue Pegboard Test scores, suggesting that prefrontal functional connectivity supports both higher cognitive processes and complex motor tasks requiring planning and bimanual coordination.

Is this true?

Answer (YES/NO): NO